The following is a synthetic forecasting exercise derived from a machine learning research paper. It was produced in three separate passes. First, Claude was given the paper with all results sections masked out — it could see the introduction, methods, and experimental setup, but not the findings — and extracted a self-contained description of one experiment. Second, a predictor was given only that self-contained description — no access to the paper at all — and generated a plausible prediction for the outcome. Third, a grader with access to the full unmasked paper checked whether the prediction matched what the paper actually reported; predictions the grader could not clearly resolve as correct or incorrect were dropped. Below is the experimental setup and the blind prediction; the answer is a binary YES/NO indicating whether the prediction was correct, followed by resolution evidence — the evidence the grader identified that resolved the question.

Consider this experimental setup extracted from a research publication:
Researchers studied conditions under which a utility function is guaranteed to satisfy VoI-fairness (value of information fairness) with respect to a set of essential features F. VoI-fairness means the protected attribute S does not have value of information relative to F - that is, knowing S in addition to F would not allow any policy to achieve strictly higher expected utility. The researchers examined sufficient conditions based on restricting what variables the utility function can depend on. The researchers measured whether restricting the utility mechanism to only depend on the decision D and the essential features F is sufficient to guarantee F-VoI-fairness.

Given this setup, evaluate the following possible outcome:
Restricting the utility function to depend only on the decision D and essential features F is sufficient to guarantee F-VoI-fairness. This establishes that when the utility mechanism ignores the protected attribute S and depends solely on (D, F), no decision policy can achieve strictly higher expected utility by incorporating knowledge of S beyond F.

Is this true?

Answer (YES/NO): YES